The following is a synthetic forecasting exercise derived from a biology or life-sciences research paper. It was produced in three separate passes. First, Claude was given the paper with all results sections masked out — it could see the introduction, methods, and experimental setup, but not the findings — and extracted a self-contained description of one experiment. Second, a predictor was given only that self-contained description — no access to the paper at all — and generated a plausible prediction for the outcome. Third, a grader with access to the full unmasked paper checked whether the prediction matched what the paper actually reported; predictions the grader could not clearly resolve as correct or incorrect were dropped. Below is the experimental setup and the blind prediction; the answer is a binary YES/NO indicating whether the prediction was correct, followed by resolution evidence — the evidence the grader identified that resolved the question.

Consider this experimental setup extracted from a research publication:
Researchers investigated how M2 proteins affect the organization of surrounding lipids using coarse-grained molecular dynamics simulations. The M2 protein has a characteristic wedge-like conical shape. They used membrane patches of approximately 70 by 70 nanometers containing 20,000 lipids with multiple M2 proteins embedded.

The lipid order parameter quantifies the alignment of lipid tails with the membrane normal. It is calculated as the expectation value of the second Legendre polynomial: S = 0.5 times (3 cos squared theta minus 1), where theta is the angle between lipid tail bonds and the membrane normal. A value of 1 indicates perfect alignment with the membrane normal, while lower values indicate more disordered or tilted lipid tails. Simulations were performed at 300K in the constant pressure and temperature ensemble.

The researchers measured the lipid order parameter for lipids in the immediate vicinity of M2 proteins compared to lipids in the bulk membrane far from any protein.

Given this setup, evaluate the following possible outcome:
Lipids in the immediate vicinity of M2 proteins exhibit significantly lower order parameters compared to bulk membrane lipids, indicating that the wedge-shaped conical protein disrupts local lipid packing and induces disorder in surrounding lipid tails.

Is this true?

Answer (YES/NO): YES